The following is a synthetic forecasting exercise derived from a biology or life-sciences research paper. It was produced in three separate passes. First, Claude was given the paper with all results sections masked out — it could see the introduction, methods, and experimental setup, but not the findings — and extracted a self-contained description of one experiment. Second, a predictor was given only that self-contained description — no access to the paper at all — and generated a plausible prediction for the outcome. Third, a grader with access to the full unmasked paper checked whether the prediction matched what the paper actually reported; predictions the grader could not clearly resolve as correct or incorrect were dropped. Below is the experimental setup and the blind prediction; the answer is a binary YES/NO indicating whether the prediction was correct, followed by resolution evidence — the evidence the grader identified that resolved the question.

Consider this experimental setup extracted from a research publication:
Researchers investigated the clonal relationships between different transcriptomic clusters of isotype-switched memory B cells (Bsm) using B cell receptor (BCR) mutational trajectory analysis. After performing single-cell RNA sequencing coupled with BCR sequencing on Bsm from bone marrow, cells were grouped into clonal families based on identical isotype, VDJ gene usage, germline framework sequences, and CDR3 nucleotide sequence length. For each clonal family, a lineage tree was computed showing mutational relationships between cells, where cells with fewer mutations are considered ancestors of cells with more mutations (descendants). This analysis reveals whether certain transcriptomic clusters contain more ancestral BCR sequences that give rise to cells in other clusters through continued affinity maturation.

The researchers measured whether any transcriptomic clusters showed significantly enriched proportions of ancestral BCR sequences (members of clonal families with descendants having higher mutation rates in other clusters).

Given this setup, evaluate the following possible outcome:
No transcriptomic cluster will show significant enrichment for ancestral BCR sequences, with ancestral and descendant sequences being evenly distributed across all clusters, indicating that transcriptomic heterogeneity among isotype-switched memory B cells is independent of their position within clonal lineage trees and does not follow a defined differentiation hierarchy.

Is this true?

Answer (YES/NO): NO